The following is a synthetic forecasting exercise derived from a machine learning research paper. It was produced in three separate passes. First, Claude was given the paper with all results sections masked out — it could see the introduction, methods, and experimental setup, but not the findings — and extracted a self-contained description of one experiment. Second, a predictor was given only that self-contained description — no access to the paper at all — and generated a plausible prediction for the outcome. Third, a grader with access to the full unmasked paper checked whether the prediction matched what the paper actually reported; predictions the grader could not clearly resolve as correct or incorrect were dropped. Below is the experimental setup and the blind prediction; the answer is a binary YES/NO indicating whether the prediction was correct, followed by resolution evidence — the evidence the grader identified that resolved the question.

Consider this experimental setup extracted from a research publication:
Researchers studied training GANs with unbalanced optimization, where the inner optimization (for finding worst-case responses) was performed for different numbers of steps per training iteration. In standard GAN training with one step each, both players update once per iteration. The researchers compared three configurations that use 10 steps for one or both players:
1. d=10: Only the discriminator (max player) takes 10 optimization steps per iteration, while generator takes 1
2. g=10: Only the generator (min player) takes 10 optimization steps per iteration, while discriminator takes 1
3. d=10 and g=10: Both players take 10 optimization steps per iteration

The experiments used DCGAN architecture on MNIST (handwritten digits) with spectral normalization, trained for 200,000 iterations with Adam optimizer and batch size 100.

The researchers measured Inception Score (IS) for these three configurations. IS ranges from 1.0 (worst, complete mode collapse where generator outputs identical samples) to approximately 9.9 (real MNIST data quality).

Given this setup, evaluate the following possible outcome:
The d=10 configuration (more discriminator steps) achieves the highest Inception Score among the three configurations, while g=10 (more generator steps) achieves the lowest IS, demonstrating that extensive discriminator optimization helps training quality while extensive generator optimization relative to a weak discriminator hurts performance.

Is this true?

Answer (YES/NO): NO